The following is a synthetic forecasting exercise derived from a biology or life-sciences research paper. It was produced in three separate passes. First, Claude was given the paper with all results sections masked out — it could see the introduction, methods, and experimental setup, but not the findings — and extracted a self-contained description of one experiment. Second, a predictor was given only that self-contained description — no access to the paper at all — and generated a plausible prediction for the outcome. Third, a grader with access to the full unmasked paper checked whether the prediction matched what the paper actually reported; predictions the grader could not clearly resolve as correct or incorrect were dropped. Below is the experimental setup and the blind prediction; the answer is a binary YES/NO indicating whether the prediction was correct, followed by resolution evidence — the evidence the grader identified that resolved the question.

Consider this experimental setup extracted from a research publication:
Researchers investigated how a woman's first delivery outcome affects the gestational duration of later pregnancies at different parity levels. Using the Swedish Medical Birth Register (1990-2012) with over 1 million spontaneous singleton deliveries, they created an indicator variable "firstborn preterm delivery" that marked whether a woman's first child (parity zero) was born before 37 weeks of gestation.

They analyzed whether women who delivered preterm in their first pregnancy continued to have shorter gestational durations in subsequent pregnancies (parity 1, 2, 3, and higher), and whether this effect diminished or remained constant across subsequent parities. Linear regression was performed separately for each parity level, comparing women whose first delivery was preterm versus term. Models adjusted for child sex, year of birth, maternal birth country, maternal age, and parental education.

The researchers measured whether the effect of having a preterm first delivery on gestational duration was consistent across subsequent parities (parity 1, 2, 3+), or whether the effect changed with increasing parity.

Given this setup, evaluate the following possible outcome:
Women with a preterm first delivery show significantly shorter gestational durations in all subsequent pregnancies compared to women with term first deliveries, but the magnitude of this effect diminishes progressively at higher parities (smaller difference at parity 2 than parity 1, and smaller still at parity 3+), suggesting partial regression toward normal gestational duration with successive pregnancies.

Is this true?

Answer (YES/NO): NO